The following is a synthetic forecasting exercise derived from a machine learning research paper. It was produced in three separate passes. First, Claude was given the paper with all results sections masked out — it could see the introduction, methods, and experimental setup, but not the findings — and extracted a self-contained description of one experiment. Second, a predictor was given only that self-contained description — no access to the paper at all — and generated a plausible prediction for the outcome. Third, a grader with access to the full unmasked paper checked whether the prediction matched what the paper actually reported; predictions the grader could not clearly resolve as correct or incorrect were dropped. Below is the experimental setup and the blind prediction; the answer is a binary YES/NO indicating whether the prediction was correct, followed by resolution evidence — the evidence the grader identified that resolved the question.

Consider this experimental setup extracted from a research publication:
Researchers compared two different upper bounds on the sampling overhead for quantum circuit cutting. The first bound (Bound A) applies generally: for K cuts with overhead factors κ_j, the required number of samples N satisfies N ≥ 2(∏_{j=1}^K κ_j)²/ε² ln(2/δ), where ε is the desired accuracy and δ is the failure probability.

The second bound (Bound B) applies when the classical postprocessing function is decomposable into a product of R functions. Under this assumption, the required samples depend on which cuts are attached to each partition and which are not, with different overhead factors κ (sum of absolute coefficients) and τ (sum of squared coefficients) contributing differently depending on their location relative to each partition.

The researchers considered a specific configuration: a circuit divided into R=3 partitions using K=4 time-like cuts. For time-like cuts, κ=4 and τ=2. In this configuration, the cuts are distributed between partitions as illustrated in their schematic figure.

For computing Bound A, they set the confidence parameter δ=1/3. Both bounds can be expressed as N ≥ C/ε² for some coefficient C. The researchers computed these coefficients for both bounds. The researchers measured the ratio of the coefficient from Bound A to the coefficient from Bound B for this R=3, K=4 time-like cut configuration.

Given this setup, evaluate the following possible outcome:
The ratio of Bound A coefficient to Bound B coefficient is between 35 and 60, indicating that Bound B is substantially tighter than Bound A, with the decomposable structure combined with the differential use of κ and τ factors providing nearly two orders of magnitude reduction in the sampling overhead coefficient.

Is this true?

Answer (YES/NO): NO